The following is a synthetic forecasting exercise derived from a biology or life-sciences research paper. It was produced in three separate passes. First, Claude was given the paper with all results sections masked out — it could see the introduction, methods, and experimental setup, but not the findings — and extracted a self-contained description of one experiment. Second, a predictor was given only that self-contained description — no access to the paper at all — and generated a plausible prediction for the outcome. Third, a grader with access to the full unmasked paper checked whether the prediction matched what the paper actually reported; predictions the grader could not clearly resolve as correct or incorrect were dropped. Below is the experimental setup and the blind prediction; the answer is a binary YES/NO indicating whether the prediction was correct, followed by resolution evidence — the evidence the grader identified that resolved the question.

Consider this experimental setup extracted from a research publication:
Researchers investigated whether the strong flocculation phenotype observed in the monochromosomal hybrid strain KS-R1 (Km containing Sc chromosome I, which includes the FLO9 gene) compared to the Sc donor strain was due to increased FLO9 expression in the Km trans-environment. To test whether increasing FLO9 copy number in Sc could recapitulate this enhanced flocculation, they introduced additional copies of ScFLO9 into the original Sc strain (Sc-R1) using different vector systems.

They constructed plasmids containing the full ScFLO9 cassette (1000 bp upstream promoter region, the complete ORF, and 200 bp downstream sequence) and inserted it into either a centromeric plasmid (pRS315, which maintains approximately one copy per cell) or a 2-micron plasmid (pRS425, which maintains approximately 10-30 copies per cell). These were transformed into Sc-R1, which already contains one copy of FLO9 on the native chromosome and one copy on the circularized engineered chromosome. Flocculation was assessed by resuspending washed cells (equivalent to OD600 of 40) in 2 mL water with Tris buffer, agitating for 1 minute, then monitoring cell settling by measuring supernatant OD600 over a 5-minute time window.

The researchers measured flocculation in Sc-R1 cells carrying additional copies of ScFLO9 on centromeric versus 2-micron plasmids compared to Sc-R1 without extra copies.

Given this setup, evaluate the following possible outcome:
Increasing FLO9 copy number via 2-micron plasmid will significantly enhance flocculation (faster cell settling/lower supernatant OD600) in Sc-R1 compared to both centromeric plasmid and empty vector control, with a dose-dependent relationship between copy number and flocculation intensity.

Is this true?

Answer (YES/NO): NO